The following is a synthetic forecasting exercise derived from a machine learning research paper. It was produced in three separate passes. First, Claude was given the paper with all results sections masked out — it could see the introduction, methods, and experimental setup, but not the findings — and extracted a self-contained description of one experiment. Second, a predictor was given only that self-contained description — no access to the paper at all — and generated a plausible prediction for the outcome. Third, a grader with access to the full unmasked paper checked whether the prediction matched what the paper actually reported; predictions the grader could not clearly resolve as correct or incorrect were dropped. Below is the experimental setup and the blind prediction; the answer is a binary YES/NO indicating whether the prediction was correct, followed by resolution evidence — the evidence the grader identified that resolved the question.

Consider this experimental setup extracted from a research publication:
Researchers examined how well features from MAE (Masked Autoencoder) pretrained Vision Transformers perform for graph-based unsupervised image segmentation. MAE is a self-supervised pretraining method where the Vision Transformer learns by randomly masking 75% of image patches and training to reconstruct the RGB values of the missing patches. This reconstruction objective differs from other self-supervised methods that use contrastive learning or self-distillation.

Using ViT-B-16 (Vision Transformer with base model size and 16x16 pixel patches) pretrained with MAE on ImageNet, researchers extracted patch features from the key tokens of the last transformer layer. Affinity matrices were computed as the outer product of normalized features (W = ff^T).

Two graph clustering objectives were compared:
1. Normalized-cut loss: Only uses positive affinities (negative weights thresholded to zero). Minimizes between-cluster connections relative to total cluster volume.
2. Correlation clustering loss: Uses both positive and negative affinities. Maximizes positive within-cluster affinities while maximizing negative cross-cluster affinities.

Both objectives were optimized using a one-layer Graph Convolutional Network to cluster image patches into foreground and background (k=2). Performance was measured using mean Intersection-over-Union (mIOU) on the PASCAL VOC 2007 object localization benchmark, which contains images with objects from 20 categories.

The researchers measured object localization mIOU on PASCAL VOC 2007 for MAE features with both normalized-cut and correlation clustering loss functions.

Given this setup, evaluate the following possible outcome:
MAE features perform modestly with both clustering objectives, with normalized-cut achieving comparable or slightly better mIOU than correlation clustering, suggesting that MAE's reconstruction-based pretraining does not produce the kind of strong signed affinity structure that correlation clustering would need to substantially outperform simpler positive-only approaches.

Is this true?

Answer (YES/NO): NO